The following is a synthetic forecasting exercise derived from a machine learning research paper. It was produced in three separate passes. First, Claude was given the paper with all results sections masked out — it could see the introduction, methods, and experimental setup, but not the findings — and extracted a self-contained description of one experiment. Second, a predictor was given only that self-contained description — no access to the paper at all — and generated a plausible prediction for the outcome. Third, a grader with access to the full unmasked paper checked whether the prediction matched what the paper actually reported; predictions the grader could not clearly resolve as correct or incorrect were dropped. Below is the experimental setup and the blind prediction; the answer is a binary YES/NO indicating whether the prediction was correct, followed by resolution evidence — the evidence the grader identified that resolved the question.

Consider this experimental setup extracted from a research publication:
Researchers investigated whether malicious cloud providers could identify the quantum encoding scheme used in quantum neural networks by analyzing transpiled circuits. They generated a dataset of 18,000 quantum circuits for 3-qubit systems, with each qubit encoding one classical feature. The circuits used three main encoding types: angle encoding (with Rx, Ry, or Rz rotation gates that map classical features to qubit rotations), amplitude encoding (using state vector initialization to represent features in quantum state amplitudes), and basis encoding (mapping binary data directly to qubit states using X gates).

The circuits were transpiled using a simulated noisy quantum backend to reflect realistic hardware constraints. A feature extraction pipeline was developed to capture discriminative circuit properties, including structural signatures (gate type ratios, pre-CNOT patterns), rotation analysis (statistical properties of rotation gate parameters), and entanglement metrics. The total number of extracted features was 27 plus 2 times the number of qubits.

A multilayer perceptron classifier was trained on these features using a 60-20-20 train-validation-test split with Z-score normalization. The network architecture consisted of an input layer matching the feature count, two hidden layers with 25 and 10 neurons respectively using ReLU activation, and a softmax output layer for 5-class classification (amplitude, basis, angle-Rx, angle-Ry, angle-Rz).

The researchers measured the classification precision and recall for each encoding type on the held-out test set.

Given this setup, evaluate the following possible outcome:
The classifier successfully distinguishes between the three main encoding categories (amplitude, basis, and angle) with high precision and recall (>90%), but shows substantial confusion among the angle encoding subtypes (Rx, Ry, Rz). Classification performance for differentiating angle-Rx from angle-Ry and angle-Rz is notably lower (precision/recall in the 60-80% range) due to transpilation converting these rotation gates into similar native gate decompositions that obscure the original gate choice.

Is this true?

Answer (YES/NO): NO